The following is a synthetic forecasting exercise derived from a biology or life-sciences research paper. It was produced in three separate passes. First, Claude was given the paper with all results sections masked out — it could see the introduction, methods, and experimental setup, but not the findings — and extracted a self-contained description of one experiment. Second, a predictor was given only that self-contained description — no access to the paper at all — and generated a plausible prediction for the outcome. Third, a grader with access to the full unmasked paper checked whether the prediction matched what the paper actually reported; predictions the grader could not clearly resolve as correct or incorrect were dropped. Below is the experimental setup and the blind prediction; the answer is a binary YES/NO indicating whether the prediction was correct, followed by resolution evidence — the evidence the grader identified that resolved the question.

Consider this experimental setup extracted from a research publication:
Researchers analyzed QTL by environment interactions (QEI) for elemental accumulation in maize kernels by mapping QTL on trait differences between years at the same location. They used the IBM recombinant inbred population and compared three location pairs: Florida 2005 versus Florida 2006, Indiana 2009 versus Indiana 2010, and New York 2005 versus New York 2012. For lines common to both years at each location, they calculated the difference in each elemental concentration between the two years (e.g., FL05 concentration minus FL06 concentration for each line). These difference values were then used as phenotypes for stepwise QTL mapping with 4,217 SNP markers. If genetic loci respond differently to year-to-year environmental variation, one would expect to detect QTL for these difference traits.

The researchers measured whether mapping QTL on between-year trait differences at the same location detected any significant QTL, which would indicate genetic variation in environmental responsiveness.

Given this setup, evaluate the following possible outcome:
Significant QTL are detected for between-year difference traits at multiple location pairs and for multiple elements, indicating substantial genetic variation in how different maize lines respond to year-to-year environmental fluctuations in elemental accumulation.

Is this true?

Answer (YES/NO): YES